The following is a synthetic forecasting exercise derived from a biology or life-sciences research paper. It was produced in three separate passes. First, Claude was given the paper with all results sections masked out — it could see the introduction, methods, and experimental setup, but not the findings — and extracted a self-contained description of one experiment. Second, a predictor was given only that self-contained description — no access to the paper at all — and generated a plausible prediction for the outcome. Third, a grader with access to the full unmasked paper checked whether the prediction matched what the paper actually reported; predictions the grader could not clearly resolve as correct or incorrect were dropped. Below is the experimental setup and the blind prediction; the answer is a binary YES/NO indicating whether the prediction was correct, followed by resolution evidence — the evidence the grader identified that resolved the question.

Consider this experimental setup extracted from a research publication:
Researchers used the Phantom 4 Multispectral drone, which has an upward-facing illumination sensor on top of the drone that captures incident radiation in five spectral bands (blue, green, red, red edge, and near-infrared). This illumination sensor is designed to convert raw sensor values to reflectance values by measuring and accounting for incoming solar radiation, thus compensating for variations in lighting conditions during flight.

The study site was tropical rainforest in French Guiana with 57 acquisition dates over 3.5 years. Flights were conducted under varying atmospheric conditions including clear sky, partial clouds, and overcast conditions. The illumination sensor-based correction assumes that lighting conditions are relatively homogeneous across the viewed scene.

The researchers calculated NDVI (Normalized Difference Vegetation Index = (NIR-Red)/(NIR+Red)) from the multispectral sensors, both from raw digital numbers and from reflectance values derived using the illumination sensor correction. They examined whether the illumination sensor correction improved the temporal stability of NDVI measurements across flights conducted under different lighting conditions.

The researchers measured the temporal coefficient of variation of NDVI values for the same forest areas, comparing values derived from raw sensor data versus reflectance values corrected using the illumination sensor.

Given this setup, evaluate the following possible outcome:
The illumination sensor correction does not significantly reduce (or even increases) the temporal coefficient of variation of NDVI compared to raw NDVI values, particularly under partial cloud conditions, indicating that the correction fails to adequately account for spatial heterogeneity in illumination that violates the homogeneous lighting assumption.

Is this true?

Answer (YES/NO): NO